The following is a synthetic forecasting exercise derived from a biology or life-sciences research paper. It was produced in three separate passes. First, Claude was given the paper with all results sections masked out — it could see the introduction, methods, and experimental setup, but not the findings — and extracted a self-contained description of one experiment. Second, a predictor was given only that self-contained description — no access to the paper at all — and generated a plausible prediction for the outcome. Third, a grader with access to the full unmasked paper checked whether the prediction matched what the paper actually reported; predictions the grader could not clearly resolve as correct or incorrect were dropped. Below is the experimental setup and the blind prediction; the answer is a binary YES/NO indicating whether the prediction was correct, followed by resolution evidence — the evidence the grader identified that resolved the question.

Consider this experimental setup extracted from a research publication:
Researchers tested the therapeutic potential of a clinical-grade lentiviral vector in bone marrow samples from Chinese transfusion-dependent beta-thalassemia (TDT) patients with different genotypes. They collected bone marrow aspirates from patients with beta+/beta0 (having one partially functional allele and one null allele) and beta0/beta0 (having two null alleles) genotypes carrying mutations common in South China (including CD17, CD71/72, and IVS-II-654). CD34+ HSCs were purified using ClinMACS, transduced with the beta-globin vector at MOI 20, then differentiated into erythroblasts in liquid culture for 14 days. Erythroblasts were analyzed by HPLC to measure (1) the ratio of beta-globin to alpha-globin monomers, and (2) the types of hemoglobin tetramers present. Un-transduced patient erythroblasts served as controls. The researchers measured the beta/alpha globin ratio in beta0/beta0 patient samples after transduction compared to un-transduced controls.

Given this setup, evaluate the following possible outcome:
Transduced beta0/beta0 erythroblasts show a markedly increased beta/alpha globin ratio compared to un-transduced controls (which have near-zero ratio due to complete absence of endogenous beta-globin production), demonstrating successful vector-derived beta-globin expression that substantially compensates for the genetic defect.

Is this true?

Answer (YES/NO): YES